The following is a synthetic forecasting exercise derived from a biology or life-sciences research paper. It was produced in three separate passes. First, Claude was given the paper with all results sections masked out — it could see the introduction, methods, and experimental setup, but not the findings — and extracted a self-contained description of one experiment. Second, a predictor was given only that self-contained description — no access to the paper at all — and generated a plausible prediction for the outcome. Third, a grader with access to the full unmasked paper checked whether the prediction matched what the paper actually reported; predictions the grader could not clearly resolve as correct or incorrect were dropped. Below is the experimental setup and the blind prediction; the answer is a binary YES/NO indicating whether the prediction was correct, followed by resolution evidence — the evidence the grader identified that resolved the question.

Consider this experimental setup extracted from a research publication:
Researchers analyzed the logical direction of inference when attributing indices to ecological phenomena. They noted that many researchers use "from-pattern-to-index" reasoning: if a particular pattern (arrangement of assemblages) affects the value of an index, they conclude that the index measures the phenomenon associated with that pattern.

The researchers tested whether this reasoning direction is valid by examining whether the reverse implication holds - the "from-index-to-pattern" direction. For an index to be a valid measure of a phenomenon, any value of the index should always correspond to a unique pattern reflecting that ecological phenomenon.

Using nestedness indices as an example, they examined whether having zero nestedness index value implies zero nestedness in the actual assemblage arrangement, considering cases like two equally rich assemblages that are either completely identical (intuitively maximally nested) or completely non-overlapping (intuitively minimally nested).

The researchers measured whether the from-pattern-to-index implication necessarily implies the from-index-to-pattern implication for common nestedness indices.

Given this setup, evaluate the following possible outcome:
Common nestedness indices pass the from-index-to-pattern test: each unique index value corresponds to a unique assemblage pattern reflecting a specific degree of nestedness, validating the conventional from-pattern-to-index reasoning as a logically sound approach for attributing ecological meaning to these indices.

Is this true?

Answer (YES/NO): NO